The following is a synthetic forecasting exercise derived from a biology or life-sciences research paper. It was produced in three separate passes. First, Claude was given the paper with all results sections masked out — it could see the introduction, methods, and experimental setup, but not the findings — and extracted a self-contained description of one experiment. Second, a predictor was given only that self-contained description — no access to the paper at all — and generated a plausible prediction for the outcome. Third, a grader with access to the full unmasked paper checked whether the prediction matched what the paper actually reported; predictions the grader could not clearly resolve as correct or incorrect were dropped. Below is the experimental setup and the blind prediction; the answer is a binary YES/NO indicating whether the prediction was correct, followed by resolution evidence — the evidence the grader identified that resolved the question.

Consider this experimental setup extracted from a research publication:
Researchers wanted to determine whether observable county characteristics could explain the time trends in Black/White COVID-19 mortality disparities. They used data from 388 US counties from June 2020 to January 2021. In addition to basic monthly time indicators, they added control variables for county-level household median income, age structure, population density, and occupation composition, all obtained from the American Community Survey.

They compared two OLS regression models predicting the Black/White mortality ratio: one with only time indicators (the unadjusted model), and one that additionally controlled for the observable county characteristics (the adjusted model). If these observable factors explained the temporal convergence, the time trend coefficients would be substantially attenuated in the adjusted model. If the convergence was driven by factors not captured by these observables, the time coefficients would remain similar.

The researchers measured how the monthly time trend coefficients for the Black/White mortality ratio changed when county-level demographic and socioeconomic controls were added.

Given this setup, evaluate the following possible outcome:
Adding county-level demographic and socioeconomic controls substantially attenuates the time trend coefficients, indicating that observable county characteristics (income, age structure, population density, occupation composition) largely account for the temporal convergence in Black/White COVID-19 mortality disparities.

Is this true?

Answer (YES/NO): NO